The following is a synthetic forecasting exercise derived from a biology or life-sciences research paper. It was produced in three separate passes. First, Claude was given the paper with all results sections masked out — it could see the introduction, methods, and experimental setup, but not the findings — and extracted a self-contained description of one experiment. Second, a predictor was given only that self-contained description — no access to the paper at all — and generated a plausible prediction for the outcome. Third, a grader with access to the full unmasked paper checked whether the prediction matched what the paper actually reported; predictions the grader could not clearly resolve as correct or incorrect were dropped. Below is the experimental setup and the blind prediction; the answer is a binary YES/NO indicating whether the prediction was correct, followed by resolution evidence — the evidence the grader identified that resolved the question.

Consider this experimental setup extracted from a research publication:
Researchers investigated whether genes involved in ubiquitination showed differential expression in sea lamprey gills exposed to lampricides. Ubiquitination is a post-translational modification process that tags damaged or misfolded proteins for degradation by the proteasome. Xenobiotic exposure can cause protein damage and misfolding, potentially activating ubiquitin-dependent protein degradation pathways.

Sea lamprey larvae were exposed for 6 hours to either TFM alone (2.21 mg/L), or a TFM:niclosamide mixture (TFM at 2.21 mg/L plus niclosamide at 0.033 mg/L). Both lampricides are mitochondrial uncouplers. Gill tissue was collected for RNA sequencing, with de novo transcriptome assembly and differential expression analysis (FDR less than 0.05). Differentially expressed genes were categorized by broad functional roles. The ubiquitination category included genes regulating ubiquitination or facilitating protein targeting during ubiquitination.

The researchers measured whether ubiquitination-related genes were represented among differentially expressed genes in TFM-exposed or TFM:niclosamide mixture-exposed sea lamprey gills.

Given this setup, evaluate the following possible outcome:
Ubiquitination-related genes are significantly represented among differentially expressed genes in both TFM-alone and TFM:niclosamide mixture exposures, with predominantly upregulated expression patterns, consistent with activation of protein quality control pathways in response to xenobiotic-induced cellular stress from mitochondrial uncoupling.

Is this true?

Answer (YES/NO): NO